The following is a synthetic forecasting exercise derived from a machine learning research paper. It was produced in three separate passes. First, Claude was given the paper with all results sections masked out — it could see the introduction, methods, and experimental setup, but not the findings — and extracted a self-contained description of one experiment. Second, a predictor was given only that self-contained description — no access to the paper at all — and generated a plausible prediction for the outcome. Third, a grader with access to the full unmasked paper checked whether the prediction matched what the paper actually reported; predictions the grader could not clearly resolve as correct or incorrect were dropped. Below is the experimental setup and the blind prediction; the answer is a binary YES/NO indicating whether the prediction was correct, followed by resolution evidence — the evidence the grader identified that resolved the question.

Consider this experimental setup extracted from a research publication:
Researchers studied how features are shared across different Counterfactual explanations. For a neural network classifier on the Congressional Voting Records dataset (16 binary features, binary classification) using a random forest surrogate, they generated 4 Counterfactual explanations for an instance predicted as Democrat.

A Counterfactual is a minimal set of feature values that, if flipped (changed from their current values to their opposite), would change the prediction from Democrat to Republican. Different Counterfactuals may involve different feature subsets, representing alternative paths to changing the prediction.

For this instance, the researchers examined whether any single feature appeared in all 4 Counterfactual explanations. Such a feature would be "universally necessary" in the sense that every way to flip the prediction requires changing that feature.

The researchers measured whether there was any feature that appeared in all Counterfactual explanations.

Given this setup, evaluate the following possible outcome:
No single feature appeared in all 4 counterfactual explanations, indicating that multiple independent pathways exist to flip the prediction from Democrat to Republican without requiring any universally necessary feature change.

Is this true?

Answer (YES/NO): YES